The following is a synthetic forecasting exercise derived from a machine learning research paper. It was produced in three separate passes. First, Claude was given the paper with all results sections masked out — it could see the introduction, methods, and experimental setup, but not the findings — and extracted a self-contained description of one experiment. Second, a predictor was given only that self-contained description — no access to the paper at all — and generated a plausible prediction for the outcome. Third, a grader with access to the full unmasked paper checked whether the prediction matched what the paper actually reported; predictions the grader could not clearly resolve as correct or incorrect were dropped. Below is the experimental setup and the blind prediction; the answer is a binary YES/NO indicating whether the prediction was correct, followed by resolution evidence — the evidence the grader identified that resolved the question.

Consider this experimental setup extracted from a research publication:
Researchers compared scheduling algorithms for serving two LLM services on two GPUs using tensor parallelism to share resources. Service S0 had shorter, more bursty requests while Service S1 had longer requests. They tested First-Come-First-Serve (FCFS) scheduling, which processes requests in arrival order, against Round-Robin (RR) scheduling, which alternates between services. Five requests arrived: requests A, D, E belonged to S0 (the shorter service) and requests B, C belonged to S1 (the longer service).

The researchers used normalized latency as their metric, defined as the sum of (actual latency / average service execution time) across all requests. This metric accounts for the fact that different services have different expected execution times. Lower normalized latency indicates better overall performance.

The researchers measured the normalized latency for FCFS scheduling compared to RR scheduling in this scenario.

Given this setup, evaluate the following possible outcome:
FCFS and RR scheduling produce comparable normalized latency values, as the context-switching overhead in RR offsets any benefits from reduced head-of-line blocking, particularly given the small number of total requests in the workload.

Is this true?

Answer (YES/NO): NO